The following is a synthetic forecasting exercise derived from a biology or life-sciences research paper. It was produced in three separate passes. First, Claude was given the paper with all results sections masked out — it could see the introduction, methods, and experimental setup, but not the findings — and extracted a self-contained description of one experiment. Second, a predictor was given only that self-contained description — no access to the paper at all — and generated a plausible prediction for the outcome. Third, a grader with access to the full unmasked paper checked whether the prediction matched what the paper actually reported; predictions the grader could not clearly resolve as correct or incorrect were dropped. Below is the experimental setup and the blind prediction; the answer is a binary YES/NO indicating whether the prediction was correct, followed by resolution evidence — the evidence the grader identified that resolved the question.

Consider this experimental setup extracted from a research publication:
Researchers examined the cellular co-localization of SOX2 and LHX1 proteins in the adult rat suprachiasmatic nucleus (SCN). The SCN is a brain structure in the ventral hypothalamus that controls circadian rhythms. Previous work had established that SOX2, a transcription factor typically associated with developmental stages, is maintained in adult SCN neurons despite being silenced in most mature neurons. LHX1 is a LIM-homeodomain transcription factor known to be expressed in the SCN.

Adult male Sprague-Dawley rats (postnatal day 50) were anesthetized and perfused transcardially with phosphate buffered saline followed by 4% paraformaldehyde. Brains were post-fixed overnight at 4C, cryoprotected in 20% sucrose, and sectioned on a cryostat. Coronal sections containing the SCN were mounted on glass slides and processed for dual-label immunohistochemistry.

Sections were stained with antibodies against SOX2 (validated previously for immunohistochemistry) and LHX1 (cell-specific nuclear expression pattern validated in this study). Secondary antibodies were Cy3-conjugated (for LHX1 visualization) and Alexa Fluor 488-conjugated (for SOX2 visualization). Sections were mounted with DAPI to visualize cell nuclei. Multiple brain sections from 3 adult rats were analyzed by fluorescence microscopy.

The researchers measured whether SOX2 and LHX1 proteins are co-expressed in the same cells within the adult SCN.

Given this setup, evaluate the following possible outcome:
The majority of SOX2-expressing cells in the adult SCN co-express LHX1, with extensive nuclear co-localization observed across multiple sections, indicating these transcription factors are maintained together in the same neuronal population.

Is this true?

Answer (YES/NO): NO